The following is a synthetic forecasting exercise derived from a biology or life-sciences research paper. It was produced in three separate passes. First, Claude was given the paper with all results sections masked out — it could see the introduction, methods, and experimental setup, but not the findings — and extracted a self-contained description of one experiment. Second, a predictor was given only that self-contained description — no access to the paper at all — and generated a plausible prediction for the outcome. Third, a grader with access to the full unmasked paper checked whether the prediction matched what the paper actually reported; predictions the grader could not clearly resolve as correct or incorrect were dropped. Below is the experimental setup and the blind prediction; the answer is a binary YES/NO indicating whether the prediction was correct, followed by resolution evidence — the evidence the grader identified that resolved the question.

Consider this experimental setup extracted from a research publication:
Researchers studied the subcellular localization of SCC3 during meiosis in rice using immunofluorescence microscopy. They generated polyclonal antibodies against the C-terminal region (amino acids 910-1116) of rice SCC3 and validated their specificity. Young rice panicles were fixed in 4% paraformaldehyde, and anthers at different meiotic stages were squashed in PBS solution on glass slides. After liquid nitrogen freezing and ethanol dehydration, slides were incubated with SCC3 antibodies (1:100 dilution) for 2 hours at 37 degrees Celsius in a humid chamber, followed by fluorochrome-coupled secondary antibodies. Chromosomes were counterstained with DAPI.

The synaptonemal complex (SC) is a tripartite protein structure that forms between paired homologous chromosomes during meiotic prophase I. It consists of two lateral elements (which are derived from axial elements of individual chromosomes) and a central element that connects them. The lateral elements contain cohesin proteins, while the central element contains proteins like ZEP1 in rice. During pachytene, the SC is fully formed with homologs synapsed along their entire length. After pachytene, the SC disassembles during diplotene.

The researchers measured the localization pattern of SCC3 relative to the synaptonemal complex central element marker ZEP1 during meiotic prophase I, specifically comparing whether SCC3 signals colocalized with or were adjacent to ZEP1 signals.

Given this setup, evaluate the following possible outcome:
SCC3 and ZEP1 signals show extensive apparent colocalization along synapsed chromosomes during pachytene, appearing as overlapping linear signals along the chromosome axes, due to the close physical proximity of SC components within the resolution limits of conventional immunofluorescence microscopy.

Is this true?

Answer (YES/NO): NO